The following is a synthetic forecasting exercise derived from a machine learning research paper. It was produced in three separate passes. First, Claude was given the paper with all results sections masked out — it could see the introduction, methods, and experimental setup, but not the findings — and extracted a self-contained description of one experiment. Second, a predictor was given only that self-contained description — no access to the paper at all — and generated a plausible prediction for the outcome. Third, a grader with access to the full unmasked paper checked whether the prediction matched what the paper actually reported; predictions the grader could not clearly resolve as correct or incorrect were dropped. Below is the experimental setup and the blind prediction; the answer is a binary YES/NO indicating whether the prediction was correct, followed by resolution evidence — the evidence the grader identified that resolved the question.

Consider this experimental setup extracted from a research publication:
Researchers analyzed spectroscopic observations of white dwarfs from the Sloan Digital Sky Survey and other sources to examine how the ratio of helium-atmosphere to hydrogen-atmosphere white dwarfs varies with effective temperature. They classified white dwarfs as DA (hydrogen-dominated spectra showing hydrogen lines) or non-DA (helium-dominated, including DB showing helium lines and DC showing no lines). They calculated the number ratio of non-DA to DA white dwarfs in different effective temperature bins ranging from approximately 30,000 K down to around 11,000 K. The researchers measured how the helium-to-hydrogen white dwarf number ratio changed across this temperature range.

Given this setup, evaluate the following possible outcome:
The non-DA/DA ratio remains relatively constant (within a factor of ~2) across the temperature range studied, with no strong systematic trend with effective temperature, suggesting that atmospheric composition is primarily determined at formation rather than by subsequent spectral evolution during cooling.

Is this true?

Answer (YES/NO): NO